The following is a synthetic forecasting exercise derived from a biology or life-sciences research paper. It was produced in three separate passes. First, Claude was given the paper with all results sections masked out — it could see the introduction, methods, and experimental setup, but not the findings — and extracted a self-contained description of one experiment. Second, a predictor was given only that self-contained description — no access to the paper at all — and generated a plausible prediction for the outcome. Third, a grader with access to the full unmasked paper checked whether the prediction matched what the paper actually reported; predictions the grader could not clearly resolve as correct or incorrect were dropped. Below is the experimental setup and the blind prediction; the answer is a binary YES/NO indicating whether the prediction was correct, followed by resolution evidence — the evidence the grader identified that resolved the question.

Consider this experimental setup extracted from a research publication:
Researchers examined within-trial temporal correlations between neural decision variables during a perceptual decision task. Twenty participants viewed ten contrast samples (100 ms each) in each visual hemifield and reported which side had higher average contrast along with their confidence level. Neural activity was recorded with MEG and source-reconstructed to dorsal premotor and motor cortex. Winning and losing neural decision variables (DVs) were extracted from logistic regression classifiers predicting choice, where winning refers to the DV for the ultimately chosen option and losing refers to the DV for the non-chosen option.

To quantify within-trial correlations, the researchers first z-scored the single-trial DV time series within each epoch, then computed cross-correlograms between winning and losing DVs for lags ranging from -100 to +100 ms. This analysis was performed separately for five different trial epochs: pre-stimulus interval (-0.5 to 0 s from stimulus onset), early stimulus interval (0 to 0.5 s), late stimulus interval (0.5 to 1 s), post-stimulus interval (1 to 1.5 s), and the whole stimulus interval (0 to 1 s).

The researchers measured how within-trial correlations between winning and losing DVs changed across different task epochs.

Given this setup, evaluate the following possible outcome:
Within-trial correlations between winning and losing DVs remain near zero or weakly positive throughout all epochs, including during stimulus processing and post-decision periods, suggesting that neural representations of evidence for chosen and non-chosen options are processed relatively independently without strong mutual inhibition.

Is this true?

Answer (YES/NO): NO